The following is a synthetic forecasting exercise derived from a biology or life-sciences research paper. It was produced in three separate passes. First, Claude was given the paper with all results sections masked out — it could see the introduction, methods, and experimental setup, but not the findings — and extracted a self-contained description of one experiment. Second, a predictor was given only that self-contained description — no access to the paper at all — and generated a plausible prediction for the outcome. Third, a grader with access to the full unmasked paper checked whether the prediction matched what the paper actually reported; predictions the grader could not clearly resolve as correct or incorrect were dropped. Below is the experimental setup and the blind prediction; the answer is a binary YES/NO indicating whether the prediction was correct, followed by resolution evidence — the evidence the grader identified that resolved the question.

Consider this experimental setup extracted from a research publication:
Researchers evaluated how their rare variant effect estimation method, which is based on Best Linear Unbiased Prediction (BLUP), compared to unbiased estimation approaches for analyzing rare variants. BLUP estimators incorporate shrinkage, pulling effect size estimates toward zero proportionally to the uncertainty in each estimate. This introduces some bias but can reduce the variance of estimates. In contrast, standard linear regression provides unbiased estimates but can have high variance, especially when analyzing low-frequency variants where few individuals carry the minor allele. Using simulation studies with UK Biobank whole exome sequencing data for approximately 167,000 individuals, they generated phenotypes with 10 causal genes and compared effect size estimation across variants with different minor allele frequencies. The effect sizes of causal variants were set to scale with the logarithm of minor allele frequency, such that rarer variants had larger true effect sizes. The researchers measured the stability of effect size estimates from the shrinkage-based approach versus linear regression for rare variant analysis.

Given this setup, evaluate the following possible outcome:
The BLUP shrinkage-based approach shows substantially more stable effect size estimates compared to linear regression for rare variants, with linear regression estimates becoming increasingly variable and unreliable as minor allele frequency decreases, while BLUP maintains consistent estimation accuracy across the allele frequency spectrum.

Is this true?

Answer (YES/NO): YES